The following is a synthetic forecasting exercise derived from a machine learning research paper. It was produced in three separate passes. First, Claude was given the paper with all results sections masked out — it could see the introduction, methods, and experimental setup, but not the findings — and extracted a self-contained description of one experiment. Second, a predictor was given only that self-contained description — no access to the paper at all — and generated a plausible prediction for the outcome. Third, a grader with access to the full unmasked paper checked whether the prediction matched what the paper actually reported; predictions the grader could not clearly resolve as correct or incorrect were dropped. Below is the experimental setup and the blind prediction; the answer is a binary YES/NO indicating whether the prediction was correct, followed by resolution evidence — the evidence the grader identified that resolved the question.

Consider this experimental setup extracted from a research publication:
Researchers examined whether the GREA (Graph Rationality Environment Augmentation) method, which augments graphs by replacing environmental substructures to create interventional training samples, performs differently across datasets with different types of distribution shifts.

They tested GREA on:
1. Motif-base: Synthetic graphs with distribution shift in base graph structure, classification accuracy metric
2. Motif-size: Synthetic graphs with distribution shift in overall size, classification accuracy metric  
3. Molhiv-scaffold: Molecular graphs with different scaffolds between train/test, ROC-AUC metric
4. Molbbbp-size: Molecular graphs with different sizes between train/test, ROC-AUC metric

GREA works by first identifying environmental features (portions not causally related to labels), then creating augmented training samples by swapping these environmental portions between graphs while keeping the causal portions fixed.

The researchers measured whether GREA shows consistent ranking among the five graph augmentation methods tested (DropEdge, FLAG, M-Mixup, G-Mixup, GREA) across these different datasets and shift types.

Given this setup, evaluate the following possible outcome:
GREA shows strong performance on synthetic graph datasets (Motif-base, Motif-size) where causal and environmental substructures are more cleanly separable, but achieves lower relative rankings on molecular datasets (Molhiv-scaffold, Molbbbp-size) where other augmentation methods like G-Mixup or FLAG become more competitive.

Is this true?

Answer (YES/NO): YES